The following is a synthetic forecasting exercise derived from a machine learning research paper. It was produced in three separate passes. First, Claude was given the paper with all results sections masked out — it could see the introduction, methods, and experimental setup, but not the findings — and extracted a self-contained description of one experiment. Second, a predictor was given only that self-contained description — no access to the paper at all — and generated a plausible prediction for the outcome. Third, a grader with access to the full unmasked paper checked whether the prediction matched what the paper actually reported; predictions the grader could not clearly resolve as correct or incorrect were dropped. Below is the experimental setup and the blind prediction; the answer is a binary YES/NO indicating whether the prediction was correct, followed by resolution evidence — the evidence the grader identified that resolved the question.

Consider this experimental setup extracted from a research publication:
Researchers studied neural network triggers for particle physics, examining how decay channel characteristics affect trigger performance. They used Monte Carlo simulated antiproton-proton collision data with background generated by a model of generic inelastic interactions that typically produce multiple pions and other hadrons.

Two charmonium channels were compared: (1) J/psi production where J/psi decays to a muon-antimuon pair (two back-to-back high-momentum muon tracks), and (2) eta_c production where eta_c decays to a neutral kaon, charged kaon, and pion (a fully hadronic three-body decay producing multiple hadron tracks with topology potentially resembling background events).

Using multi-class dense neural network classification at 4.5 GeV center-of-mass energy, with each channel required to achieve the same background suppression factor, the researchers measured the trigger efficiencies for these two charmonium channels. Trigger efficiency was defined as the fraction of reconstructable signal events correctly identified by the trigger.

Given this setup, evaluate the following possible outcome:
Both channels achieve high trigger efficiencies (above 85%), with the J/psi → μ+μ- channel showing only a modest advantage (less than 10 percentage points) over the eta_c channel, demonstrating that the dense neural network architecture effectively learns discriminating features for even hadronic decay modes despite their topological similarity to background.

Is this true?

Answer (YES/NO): NO